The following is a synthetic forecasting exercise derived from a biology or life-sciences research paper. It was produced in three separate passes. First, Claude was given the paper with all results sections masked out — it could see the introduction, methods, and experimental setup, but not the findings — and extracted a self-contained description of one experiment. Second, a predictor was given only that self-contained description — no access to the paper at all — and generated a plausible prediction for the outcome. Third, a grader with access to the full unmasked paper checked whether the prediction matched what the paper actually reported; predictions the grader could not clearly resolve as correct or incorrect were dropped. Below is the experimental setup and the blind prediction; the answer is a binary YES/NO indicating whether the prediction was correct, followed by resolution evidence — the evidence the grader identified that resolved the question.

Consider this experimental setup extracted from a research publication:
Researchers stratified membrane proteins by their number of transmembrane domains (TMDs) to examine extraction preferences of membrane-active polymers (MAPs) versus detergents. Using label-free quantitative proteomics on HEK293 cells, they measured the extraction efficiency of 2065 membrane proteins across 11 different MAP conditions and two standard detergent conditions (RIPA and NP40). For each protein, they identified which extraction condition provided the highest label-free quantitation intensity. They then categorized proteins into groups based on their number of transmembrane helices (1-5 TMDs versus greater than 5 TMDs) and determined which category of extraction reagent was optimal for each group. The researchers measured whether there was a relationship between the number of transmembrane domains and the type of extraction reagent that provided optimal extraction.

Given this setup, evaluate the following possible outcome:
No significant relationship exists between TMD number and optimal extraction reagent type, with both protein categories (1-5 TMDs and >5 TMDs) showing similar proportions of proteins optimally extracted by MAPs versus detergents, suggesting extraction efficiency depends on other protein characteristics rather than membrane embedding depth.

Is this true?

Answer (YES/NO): NO